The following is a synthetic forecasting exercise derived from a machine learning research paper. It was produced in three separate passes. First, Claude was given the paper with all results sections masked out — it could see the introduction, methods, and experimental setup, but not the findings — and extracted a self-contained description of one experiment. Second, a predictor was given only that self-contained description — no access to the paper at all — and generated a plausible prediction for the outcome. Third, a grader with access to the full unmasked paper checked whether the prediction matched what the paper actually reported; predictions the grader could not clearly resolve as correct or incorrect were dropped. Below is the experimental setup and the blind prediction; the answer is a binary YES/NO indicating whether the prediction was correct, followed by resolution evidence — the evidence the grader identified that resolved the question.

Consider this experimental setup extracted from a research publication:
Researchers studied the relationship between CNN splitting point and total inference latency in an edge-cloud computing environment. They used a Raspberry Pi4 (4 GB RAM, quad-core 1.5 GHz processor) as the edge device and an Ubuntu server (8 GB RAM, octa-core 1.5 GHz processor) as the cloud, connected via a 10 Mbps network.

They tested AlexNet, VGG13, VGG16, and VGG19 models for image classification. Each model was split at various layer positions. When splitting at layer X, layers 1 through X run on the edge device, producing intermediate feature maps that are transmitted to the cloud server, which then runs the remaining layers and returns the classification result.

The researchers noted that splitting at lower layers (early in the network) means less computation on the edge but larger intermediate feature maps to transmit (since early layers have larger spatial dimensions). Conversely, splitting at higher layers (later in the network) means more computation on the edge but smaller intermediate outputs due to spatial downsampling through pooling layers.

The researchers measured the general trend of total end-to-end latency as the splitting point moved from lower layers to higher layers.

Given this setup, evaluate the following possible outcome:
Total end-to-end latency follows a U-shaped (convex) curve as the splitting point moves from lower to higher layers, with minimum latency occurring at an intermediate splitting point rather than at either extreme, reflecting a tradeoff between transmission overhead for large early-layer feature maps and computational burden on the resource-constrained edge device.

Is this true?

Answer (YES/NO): NO